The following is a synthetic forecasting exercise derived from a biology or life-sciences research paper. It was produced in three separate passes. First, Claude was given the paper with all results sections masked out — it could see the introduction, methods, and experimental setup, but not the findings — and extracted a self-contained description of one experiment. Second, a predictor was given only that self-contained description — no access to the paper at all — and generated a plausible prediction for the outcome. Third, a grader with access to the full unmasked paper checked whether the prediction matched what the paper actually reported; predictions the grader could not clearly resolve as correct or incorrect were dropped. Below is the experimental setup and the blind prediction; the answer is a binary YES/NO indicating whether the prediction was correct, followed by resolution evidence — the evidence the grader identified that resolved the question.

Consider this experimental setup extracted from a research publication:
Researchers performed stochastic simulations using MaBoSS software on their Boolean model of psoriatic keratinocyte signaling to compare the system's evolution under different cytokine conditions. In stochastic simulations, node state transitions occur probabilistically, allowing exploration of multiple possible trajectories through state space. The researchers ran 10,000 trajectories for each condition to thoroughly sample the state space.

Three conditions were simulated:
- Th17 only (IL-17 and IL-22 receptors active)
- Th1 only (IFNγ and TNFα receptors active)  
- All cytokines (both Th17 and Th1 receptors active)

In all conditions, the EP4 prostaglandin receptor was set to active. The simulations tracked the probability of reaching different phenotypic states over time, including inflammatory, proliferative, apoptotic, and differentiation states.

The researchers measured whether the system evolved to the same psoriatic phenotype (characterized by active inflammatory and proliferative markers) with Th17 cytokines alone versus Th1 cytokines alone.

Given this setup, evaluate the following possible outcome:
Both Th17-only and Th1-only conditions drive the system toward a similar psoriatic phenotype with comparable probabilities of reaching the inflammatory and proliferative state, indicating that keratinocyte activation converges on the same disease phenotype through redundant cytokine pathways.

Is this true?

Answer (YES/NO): NO